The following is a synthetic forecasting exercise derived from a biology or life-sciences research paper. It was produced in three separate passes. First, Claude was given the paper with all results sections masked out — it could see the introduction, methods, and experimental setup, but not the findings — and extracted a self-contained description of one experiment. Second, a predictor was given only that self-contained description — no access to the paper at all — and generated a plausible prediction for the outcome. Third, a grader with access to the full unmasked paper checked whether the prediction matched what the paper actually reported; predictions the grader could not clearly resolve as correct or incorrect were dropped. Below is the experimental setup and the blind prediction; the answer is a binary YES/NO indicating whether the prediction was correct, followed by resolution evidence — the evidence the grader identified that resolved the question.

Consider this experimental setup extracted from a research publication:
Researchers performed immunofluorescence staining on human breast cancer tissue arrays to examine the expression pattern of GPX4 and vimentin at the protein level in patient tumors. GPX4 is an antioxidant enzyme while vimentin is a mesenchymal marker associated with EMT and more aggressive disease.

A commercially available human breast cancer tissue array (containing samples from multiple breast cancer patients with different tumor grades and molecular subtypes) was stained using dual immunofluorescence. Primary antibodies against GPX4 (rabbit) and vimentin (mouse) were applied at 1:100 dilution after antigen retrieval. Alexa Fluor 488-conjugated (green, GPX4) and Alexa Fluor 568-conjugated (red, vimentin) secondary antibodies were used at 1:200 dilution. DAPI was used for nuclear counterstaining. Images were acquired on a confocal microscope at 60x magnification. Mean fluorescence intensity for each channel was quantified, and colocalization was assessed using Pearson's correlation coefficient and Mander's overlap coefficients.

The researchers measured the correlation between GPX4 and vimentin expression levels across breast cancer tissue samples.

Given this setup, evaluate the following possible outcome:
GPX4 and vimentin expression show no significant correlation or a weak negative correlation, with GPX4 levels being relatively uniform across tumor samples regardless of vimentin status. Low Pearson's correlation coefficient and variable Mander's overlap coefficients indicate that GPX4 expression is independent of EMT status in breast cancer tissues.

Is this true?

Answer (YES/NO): NO